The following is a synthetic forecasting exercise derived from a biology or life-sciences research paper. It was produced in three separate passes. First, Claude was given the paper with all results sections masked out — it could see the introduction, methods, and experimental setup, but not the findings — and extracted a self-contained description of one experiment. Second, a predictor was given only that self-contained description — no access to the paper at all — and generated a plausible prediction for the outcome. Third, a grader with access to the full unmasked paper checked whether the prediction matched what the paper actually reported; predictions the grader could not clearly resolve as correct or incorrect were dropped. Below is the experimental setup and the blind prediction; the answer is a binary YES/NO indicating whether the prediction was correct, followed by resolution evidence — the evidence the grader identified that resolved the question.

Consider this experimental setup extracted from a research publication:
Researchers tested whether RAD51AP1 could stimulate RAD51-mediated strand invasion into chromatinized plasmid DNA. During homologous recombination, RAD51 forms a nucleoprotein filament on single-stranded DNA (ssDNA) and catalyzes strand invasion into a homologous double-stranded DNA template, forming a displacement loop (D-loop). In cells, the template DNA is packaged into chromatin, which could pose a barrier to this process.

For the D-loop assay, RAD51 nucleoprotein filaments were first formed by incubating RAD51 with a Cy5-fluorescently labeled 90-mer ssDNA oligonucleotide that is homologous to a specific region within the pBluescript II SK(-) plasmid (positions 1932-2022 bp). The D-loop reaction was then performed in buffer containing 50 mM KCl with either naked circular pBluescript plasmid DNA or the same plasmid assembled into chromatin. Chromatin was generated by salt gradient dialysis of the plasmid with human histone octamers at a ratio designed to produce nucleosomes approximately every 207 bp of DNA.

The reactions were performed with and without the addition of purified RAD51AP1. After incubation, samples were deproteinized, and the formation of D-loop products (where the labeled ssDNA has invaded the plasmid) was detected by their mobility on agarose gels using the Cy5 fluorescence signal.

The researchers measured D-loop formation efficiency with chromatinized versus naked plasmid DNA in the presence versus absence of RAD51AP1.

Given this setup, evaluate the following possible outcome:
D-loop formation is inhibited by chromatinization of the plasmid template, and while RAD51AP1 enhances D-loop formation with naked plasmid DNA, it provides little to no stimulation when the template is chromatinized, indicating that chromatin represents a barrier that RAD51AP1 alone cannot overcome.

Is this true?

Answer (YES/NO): NO